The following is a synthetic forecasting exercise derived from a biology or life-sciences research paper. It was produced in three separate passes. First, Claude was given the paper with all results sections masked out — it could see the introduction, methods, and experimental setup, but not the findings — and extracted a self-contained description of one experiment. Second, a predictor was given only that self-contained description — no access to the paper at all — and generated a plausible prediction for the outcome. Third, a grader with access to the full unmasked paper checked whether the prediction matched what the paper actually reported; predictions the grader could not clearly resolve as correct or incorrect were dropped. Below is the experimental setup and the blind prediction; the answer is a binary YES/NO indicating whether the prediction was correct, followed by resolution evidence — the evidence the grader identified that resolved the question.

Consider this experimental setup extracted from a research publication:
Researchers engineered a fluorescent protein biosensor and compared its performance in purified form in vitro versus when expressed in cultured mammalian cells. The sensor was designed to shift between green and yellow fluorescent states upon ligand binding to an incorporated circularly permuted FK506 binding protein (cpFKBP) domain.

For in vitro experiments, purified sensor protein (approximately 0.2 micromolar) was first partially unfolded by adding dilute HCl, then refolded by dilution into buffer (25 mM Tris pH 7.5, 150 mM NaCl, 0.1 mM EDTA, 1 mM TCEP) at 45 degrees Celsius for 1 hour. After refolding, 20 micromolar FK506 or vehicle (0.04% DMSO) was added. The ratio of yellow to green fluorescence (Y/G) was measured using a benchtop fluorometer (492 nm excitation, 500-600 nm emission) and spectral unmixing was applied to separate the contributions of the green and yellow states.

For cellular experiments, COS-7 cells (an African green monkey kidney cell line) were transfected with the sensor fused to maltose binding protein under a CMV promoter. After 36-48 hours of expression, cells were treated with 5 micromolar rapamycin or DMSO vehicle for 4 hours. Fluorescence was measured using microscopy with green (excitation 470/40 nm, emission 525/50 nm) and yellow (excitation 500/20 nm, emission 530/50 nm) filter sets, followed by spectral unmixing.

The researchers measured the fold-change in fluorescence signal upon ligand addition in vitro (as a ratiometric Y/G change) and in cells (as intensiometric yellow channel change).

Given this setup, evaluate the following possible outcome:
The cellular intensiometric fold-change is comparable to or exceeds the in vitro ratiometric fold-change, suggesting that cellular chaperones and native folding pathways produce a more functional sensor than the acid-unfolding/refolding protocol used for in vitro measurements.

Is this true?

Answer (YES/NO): NO